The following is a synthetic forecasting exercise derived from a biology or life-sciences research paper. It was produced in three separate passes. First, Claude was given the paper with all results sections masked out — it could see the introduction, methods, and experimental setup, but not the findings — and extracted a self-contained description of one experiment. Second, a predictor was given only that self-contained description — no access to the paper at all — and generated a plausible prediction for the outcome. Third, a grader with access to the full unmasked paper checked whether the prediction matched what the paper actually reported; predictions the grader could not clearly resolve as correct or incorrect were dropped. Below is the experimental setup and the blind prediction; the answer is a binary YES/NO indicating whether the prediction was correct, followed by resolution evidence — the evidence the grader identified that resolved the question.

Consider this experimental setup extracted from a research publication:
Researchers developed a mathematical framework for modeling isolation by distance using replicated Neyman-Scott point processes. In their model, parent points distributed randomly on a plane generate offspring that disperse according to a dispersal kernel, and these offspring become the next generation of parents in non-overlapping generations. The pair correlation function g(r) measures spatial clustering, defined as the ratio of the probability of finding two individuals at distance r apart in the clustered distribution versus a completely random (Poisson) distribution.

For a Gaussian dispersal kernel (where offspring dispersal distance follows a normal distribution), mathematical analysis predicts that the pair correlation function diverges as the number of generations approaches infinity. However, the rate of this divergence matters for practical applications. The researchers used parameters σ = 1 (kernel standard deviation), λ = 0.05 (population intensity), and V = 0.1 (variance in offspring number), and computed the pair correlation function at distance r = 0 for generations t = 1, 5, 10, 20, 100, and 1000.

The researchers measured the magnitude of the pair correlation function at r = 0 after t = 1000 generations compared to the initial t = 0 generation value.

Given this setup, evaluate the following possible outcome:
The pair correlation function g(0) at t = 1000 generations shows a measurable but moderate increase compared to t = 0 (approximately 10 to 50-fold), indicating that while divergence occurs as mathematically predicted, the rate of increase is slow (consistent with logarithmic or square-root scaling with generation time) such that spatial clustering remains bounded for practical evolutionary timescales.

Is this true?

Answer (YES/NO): NO